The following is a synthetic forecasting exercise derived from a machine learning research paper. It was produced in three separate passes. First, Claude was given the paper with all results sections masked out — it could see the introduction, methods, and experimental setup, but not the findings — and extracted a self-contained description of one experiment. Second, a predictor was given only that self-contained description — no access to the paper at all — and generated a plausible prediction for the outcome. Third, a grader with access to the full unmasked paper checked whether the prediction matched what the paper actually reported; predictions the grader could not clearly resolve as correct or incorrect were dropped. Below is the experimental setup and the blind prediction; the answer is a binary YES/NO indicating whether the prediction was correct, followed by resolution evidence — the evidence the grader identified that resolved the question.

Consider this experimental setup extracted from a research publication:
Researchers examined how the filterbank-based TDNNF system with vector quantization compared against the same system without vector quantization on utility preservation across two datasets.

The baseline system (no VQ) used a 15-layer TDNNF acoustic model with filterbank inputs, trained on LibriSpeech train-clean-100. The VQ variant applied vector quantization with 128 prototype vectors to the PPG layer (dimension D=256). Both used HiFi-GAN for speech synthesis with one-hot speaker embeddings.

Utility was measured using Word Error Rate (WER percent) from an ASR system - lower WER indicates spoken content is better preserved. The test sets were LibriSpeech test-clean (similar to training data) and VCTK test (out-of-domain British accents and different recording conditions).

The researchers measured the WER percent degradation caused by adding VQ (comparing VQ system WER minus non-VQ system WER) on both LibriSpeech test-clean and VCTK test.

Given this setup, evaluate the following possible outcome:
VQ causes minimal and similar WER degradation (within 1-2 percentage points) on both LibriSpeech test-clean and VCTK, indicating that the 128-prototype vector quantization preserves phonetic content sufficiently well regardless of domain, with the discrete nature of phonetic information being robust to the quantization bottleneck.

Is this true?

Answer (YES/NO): NO